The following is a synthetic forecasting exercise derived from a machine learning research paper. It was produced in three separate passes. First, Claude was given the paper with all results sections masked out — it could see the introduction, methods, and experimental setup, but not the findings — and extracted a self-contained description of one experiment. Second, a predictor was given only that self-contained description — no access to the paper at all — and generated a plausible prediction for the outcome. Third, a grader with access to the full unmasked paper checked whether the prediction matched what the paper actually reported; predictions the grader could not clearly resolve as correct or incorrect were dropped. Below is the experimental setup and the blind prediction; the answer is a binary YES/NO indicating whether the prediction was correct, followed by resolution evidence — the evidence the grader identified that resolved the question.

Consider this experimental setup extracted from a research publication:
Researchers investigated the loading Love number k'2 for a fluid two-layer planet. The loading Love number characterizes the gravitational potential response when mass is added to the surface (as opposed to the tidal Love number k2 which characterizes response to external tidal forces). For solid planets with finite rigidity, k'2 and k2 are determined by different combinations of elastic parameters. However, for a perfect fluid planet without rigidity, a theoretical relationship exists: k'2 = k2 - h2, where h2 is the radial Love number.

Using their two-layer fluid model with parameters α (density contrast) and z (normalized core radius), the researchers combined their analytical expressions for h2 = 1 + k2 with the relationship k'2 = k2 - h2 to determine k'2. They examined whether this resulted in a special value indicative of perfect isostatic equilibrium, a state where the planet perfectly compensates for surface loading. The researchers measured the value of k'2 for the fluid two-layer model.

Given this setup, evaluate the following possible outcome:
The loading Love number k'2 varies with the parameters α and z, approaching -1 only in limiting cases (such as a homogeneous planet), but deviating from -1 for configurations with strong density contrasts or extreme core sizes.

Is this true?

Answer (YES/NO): NO